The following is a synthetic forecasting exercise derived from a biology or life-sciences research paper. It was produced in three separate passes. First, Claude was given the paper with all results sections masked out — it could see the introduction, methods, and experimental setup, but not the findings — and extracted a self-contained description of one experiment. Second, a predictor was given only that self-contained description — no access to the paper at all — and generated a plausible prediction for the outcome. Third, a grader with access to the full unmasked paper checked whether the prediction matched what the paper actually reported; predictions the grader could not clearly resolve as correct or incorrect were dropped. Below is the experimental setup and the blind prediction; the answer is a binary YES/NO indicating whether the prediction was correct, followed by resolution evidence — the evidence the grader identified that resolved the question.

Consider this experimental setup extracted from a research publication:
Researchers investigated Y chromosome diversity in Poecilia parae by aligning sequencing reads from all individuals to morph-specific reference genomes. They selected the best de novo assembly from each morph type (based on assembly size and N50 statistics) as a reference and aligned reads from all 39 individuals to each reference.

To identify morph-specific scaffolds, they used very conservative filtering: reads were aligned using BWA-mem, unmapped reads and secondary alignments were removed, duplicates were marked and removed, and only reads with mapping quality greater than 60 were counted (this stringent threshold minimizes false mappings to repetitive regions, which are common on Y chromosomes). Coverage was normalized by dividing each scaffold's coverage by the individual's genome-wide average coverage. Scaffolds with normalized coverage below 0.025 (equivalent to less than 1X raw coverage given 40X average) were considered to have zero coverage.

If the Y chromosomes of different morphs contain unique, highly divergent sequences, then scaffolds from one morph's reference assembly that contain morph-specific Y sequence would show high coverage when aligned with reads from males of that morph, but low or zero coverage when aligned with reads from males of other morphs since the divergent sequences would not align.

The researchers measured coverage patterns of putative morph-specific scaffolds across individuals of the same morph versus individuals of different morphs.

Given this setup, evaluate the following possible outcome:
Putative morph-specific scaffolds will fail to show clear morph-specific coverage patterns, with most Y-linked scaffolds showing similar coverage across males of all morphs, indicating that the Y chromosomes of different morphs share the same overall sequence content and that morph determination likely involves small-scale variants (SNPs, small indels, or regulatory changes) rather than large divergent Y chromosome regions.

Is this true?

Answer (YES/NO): NO